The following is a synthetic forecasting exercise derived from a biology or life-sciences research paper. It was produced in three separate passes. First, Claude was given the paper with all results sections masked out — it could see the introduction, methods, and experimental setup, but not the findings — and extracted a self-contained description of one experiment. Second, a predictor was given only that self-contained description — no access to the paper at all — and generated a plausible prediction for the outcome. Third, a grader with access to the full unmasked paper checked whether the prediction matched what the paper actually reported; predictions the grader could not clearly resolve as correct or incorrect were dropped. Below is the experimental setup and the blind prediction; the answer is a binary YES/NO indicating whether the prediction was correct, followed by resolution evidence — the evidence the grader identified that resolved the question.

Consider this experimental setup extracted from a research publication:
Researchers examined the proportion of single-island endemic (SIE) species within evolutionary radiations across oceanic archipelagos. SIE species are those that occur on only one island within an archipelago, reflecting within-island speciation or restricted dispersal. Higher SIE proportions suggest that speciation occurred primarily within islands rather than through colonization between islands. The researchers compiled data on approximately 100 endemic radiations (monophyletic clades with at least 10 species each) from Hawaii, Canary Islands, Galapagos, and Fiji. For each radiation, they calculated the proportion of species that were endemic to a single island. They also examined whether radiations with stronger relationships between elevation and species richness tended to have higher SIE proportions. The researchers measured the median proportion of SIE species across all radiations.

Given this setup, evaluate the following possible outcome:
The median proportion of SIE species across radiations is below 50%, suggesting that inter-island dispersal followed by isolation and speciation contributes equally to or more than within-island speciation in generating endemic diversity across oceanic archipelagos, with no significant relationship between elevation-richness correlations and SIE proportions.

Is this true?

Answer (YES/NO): NO